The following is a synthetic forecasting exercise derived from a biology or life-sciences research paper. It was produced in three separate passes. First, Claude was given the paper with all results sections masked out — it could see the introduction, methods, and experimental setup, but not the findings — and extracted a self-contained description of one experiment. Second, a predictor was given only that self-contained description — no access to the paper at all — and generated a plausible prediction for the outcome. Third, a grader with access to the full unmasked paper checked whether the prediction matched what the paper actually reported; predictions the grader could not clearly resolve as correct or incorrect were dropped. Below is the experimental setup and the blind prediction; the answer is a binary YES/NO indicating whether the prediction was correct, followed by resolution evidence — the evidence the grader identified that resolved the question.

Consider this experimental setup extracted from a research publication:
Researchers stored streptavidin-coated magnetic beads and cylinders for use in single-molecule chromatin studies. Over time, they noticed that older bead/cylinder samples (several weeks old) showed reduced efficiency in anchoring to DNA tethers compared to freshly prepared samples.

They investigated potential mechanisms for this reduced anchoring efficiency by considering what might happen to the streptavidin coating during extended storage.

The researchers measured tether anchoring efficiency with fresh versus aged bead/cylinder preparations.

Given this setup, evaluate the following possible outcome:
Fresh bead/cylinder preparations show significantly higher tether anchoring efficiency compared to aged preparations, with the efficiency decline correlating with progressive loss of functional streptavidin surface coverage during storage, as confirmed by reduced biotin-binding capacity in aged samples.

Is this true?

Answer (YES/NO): NO